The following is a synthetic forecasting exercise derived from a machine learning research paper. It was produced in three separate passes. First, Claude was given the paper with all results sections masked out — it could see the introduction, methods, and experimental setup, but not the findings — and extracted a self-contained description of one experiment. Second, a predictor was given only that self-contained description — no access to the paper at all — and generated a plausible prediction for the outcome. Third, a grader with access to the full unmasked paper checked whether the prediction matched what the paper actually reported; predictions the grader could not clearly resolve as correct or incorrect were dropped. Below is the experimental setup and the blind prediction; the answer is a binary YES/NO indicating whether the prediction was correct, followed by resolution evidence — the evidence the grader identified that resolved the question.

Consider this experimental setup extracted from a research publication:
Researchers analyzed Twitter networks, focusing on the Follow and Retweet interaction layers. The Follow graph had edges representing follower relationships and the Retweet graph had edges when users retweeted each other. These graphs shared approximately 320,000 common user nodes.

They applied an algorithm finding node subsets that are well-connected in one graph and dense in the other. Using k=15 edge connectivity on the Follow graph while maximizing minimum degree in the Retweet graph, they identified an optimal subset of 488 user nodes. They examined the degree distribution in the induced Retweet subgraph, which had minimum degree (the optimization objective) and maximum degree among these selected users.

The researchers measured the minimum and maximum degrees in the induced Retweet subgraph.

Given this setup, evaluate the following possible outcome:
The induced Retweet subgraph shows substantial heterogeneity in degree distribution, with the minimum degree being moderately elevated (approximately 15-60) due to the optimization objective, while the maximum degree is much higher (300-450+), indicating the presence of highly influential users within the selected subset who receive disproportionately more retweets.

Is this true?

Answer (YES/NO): NO